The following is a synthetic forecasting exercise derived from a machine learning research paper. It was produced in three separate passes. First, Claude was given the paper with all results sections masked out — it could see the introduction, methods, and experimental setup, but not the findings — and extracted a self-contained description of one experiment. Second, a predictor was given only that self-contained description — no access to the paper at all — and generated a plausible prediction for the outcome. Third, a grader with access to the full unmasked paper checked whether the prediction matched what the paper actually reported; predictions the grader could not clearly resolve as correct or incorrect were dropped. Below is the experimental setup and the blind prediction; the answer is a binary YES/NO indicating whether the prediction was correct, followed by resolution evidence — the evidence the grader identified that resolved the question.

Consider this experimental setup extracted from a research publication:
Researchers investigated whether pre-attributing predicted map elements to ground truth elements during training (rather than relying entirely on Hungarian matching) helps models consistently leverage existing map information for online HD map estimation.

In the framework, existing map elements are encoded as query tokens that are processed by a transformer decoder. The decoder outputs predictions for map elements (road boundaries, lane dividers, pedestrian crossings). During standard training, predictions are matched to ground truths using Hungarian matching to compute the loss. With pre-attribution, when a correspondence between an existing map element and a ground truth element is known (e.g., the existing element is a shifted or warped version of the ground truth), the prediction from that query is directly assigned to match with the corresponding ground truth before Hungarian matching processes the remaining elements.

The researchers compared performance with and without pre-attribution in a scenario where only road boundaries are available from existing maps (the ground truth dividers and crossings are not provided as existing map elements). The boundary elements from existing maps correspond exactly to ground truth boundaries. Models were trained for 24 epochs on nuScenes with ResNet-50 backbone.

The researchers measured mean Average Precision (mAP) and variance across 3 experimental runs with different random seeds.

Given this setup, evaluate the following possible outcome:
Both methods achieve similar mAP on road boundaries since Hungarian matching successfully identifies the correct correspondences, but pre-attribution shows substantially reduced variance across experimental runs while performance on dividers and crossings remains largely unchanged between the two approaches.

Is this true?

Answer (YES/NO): NO